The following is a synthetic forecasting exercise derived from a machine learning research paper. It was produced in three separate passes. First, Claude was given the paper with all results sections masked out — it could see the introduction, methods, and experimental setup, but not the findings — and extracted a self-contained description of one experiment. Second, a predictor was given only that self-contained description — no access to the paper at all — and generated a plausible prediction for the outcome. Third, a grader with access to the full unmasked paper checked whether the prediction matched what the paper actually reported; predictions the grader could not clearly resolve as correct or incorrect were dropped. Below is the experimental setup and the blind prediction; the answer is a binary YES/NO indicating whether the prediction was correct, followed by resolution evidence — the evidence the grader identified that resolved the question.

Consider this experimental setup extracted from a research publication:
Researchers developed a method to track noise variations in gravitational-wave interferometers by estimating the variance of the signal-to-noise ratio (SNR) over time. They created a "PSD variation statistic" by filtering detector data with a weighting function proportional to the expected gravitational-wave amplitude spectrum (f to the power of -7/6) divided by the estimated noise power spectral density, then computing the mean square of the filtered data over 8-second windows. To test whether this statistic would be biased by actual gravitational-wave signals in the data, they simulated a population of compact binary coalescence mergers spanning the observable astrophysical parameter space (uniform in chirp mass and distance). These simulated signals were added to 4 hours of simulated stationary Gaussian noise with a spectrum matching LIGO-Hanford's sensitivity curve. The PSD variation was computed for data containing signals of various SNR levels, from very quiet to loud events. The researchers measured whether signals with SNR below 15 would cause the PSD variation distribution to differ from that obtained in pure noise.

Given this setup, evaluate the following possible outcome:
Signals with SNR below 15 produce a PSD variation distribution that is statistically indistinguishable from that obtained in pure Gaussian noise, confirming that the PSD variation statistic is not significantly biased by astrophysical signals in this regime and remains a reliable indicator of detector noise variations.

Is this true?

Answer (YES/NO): YES